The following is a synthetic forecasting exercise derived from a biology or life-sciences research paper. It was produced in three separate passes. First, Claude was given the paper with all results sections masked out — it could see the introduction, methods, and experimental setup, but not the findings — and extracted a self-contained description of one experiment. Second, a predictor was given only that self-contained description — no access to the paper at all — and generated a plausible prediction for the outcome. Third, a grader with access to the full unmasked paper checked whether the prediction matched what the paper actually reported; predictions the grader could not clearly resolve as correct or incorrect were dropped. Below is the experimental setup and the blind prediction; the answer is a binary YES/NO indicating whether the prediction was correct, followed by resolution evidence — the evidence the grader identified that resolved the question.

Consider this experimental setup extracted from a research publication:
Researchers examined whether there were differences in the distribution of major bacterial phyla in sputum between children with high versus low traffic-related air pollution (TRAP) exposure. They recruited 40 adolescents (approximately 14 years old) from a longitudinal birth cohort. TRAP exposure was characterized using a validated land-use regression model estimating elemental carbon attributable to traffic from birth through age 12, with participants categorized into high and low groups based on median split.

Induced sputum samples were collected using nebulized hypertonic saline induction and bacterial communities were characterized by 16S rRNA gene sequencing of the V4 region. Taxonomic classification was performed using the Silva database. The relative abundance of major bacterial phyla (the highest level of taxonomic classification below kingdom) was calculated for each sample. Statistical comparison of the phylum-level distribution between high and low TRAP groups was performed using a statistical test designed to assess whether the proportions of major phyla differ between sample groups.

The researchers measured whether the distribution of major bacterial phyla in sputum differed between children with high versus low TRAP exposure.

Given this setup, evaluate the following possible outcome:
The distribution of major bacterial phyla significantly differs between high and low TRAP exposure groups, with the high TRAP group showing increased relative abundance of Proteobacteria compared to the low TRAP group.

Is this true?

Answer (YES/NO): NO